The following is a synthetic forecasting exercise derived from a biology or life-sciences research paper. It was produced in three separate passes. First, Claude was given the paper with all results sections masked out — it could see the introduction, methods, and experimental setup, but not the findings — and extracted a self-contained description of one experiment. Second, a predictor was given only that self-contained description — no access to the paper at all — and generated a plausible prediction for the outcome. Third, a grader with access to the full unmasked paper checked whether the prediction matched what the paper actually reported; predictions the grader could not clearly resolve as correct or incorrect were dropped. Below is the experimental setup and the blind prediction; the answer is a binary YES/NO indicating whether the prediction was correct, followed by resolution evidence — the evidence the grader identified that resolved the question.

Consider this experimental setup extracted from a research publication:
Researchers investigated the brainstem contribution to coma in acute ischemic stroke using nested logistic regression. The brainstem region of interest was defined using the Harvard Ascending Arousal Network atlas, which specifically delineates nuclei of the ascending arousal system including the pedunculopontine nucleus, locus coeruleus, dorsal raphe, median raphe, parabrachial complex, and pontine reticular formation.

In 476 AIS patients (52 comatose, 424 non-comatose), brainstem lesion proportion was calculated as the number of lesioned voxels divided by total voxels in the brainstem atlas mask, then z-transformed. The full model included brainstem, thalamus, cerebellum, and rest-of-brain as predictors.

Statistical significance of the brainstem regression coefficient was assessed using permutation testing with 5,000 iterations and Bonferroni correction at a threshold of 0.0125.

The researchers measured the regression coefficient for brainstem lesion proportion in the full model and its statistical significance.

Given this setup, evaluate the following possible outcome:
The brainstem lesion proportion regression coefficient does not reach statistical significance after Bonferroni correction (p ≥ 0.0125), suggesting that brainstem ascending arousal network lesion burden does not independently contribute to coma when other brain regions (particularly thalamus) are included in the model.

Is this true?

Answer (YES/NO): NO